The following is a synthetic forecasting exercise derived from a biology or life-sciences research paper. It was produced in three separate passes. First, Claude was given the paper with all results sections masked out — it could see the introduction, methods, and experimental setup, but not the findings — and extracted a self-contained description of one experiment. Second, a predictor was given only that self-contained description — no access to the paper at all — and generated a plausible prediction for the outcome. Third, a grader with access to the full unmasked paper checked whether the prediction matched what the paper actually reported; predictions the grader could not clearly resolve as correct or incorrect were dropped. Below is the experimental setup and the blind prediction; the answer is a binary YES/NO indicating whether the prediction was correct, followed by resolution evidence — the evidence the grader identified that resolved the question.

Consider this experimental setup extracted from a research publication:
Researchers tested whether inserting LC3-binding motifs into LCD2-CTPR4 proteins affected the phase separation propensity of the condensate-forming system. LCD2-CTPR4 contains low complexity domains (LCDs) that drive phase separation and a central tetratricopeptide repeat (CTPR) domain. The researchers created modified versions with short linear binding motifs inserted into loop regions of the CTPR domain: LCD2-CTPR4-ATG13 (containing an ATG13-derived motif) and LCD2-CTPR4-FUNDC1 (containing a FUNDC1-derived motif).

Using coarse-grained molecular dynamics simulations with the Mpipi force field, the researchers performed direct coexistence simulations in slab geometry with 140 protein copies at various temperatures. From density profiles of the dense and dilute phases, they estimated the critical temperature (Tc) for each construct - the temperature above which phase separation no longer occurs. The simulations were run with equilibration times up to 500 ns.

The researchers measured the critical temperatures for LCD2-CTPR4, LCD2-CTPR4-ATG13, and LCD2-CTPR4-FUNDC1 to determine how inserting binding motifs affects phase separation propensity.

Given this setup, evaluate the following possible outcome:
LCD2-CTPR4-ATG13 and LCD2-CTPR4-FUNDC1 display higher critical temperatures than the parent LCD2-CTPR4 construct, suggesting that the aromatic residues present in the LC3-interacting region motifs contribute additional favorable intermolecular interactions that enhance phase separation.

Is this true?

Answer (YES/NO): NO